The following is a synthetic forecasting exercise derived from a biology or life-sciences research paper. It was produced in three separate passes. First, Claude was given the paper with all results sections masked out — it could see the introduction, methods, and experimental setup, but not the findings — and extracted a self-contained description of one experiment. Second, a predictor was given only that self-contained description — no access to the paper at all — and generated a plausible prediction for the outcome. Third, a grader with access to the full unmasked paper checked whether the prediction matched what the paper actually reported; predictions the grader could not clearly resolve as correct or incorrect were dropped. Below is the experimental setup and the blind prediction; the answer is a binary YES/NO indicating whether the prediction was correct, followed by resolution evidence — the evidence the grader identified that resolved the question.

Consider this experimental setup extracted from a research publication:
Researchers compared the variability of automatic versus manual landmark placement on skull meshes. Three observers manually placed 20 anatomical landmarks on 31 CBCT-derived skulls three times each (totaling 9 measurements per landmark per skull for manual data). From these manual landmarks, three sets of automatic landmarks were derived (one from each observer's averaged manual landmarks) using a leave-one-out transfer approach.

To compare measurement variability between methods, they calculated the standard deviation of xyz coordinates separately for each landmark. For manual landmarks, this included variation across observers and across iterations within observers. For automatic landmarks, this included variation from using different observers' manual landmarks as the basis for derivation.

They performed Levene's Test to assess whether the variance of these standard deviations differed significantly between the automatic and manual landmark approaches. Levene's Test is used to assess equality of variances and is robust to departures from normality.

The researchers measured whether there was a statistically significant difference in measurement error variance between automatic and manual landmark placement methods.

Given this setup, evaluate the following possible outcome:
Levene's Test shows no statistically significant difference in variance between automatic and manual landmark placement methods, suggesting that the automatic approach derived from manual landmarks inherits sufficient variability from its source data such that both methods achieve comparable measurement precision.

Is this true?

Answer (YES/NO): NO